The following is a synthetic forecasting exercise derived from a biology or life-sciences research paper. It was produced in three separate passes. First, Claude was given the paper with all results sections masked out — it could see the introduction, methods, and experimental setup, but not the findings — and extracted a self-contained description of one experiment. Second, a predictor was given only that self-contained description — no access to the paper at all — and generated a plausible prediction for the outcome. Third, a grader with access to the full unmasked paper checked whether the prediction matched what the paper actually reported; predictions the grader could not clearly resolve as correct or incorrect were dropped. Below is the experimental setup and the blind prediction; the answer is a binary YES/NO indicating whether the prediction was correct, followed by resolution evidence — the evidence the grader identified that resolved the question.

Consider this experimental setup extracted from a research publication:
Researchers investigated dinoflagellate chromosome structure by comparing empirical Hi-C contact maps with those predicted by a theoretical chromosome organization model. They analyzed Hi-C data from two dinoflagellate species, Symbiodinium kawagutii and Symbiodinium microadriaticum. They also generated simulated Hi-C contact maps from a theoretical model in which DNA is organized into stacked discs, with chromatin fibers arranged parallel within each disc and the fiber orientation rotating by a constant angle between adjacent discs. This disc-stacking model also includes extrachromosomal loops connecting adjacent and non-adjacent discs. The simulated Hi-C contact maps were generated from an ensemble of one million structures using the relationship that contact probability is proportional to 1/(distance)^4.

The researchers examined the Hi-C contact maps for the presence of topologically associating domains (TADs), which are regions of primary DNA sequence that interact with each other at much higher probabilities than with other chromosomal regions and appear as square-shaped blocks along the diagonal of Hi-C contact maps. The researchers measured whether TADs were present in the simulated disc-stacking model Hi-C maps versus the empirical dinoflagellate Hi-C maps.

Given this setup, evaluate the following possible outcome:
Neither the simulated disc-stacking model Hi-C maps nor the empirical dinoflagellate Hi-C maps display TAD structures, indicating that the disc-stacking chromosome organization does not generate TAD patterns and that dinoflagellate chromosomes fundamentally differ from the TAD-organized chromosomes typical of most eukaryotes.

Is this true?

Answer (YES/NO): NO